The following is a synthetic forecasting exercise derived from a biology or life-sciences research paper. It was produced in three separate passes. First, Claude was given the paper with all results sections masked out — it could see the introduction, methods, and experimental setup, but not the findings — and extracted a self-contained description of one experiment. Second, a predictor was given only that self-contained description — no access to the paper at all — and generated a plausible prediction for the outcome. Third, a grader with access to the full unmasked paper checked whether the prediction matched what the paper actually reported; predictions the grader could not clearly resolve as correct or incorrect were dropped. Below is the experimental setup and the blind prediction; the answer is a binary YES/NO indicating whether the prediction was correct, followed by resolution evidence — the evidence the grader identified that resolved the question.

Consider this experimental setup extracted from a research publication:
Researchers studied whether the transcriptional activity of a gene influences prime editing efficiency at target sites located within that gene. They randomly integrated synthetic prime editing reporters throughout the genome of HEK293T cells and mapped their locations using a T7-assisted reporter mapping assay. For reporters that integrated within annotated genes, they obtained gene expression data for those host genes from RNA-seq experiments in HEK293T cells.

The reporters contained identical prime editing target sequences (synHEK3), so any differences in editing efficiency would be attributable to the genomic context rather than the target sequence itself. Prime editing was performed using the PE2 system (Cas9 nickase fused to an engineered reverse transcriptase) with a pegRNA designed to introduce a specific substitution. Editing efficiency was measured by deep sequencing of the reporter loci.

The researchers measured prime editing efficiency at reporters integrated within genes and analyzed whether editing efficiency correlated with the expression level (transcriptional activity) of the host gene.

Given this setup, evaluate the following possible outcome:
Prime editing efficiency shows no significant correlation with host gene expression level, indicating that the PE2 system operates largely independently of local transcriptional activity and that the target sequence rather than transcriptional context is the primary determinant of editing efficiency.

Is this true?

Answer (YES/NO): NO